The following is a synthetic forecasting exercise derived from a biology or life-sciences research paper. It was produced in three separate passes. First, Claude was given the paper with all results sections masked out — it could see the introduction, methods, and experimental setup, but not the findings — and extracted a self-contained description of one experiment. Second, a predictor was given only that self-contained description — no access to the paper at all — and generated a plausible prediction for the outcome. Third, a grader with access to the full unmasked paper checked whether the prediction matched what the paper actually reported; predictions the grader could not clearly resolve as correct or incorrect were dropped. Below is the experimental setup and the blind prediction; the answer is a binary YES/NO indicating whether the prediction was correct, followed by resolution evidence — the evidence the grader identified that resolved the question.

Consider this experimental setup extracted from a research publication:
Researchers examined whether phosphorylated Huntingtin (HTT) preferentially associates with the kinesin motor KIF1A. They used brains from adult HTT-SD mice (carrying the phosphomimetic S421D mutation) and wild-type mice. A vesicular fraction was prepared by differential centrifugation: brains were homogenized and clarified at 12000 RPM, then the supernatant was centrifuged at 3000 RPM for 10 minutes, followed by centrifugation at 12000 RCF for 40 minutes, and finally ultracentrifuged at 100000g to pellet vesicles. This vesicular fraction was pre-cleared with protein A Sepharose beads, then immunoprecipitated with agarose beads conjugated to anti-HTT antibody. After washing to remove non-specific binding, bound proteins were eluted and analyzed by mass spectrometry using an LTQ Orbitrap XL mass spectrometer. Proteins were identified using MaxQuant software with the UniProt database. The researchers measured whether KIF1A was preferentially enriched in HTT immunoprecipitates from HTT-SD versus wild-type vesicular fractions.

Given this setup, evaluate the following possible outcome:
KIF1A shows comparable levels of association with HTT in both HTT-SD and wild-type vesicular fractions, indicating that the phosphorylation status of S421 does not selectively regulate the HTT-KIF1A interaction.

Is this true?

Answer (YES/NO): NO